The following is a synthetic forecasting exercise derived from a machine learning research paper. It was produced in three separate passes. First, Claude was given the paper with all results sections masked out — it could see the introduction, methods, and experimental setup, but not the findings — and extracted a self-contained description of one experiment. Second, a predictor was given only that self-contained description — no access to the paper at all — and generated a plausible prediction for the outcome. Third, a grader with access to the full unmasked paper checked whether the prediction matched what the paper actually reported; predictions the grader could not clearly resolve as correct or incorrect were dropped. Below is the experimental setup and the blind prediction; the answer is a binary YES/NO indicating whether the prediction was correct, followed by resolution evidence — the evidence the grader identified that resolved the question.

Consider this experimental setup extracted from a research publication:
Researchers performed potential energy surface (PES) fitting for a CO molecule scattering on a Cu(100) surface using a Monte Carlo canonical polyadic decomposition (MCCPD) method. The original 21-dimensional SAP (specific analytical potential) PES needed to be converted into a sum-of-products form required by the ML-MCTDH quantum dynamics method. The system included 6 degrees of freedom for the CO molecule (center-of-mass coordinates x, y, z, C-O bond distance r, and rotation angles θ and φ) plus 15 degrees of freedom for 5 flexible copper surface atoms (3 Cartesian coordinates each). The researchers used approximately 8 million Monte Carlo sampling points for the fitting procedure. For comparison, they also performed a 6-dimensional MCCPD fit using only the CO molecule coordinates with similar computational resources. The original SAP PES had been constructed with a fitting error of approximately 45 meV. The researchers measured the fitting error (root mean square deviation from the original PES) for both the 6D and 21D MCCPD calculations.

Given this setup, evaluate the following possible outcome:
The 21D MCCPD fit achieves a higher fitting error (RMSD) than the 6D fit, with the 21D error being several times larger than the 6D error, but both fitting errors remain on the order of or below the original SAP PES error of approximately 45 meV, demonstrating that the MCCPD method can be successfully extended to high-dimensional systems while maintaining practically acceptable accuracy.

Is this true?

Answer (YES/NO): YES